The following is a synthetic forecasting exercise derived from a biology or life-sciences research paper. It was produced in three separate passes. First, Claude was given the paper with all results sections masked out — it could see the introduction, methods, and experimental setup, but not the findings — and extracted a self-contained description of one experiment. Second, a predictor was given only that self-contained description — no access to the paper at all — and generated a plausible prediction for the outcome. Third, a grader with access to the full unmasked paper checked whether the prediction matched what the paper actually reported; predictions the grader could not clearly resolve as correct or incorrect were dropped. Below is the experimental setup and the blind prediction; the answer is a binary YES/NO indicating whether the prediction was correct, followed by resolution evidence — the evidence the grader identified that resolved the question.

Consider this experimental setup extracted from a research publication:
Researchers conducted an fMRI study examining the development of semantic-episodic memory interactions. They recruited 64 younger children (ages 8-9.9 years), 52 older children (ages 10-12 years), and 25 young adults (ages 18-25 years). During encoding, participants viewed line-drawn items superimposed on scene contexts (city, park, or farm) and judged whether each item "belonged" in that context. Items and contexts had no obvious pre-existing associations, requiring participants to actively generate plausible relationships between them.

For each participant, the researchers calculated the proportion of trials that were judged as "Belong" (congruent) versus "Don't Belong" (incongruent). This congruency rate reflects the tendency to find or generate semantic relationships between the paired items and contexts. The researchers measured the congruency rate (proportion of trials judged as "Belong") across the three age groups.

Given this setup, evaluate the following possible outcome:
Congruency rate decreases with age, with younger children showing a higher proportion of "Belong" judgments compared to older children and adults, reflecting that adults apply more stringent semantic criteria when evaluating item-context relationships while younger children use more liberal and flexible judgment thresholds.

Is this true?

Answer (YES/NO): NO